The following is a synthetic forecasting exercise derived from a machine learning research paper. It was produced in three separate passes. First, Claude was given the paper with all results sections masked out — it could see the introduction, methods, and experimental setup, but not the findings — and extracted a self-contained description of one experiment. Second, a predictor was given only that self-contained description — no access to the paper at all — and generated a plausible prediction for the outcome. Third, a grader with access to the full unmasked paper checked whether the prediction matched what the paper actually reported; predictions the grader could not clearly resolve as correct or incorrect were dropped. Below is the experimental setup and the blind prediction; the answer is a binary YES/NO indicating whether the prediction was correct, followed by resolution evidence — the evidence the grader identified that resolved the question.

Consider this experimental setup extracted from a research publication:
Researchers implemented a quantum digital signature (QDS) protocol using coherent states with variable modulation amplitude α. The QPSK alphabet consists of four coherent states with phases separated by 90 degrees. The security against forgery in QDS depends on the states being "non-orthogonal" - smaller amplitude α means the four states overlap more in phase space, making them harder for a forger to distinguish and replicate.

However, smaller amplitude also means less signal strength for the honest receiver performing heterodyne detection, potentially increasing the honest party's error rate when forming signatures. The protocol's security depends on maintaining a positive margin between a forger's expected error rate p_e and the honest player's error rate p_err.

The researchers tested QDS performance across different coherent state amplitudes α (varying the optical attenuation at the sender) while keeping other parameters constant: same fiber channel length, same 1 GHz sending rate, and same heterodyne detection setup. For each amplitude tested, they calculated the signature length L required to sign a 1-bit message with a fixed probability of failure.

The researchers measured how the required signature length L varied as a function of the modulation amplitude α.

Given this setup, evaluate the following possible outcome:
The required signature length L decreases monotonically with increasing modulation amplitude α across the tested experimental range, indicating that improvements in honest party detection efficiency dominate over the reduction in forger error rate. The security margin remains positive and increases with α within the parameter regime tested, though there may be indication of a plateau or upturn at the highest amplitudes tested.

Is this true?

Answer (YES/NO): NO